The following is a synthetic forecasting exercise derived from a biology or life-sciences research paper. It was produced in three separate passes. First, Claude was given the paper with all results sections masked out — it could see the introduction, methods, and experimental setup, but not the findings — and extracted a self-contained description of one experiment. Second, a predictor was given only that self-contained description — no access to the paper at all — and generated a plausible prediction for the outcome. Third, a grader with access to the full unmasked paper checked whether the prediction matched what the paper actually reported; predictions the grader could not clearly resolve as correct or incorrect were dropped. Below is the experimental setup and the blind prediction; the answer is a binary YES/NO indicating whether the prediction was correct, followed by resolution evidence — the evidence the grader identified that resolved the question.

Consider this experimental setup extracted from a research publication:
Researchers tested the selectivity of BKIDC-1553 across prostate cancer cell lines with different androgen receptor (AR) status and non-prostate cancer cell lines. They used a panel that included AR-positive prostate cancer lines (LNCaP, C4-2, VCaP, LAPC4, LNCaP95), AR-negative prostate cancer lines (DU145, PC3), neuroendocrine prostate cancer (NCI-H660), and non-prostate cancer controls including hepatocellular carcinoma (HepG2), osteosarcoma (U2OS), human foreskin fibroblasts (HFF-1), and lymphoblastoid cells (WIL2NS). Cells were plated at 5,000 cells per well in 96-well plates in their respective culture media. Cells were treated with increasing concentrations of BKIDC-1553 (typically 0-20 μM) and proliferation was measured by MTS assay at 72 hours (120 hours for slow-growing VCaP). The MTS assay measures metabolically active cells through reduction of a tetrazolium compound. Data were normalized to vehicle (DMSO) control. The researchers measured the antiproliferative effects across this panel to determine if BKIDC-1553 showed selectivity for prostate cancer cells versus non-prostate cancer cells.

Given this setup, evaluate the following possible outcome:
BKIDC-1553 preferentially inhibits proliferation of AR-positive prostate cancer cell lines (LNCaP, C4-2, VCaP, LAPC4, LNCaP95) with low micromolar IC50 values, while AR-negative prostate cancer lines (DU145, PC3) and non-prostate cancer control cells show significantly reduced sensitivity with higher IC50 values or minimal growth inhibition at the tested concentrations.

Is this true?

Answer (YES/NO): NO